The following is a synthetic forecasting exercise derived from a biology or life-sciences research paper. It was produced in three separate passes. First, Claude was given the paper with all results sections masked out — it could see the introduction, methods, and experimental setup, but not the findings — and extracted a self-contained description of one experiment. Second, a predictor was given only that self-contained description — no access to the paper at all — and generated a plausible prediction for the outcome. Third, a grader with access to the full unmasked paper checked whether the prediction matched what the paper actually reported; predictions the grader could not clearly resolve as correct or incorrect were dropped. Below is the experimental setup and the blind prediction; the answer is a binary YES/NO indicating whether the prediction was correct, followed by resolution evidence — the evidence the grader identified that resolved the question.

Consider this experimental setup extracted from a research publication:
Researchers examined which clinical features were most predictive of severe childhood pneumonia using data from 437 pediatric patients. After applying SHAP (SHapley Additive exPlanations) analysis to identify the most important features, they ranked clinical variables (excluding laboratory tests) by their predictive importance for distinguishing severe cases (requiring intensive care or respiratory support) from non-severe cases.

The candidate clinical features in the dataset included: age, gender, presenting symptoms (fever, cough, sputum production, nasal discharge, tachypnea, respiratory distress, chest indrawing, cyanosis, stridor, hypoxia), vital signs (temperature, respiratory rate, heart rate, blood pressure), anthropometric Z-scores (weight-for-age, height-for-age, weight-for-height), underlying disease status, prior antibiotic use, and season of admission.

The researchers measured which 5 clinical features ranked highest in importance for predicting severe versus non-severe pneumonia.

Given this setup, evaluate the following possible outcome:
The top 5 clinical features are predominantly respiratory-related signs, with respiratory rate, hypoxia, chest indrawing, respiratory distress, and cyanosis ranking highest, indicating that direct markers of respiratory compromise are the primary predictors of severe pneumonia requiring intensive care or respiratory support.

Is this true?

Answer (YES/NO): NO